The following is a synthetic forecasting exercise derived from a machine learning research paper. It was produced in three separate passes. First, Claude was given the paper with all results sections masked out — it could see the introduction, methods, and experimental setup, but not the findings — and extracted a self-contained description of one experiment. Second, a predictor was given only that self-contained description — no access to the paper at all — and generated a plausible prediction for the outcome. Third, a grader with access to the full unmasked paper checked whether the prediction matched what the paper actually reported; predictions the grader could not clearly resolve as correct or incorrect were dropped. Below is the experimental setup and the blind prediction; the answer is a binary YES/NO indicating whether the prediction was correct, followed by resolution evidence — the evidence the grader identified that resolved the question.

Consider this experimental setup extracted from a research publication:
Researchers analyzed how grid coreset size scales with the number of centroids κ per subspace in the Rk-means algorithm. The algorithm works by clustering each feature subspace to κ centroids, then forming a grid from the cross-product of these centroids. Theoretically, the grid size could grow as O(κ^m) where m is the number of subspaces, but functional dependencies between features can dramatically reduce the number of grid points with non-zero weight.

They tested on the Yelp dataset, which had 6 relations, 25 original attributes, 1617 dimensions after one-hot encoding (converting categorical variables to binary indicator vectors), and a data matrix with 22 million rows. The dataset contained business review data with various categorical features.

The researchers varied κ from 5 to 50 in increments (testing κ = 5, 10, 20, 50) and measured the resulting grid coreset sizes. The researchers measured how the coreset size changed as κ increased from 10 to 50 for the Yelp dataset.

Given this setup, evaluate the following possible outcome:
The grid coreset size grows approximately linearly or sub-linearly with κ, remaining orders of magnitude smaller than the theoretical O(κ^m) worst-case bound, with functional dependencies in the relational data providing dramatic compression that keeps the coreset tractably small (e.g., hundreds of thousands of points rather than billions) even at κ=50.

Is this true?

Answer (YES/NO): NO